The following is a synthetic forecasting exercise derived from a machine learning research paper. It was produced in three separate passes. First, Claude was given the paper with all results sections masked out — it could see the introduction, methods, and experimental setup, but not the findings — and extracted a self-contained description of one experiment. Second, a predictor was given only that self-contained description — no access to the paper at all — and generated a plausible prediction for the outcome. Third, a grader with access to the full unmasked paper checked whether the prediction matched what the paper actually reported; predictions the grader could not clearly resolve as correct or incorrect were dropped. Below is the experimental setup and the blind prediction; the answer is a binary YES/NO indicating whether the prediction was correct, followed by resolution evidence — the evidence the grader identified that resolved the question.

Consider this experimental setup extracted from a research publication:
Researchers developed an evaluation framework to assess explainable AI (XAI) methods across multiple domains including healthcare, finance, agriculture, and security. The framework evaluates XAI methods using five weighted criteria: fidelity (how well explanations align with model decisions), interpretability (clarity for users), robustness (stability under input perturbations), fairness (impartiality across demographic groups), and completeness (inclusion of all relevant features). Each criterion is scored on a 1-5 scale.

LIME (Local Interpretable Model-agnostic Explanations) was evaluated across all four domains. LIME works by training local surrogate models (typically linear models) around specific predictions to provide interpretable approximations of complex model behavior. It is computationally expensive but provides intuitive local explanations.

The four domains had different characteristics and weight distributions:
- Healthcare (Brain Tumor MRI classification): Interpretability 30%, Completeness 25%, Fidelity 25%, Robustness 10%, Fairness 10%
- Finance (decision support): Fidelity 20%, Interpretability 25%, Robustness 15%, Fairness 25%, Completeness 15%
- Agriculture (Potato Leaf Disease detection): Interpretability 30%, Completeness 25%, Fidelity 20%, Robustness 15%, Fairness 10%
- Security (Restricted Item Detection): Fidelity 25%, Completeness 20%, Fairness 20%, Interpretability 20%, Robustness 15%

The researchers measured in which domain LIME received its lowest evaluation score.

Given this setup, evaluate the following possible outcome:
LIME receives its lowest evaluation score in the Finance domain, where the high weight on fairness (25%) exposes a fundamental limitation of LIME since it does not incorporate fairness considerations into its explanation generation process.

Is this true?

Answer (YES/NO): NO